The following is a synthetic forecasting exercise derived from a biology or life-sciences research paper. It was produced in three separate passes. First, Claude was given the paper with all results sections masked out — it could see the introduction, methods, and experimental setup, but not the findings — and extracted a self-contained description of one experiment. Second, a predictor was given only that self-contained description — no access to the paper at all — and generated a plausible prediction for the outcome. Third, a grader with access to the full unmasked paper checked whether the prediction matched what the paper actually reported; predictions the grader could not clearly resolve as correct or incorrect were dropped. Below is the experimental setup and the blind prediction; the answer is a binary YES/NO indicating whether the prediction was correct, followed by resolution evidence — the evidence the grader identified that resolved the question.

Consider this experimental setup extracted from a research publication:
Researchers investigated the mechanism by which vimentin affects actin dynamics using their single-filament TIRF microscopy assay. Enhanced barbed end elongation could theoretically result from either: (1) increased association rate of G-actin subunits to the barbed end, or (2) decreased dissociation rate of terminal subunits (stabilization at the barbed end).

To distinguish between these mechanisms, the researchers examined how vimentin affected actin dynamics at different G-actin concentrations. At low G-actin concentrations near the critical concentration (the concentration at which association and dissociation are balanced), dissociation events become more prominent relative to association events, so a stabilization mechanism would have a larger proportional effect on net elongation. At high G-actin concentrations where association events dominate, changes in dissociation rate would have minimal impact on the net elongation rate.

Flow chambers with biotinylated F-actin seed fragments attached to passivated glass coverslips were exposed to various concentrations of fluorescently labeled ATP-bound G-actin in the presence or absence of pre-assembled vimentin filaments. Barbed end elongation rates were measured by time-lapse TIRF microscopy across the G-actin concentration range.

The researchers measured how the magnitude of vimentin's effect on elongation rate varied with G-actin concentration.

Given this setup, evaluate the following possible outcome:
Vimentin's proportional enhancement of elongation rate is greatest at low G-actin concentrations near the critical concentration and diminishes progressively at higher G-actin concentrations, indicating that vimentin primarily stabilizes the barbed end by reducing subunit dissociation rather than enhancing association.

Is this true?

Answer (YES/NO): YES